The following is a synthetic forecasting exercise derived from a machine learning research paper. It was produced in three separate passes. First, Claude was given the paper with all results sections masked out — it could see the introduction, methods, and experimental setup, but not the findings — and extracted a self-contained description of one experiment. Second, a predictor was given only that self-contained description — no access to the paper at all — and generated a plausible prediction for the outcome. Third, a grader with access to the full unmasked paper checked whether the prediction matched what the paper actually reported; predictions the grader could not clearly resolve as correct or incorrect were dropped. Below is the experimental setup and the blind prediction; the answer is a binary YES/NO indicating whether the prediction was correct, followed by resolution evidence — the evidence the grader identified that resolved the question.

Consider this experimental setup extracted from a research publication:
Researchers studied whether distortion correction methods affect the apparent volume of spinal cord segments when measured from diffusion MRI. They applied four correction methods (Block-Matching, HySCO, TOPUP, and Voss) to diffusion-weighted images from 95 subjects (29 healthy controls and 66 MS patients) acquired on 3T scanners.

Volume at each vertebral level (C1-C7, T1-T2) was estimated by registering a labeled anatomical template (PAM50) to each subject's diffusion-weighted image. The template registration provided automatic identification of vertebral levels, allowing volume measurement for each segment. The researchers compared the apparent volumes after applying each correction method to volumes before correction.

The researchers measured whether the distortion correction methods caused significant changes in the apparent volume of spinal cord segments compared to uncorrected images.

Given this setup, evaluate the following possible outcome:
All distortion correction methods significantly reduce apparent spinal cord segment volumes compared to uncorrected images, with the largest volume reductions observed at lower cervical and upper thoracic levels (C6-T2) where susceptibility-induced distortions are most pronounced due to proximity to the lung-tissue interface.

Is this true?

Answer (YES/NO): NO